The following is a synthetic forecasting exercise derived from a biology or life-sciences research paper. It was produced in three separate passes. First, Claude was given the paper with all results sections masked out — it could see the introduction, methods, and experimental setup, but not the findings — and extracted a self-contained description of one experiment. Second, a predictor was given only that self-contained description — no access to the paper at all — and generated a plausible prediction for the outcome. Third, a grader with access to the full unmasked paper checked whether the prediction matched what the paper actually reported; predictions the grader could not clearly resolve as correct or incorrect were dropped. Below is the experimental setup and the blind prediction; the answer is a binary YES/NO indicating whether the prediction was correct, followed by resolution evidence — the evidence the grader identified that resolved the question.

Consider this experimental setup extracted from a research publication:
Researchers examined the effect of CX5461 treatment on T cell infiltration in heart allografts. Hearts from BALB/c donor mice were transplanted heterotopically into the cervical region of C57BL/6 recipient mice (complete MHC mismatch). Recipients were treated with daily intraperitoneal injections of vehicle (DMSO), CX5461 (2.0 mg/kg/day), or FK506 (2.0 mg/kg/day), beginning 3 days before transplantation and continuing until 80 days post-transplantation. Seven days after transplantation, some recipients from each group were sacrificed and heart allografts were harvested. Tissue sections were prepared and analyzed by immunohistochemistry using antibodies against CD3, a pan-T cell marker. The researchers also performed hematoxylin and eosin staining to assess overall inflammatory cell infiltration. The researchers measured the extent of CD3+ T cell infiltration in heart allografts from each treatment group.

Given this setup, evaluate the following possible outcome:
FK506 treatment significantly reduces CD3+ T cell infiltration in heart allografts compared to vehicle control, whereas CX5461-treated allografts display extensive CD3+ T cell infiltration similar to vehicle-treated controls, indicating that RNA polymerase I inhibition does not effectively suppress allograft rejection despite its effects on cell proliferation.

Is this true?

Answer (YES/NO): NO